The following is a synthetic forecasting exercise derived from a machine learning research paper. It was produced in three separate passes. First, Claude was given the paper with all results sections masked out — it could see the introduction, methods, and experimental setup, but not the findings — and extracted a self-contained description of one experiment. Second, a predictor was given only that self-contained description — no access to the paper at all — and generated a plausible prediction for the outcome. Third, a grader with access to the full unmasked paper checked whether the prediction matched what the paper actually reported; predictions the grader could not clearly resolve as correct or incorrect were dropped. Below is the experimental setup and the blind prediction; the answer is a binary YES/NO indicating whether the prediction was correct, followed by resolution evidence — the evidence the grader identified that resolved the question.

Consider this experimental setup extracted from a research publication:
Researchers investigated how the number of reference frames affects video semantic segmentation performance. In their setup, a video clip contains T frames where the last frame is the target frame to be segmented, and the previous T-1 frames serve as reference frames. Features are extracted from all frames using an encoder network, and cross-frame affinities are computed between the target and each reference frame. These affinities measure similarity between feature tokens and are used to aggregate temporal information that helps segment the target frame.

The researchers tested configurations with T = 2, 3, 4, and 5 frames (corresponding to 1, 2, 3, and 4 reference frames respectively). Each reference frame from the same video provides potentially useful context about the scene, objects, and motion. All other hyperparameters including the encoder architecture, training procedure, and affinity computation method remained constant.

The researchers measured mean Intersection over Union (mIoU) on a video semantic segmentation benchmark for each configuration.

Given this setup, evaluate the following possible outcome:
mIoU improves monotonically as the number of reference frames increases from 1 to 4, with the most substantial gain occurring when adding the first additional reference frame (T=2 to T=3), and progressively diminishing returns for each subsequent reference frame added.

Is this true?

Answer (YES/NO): NO